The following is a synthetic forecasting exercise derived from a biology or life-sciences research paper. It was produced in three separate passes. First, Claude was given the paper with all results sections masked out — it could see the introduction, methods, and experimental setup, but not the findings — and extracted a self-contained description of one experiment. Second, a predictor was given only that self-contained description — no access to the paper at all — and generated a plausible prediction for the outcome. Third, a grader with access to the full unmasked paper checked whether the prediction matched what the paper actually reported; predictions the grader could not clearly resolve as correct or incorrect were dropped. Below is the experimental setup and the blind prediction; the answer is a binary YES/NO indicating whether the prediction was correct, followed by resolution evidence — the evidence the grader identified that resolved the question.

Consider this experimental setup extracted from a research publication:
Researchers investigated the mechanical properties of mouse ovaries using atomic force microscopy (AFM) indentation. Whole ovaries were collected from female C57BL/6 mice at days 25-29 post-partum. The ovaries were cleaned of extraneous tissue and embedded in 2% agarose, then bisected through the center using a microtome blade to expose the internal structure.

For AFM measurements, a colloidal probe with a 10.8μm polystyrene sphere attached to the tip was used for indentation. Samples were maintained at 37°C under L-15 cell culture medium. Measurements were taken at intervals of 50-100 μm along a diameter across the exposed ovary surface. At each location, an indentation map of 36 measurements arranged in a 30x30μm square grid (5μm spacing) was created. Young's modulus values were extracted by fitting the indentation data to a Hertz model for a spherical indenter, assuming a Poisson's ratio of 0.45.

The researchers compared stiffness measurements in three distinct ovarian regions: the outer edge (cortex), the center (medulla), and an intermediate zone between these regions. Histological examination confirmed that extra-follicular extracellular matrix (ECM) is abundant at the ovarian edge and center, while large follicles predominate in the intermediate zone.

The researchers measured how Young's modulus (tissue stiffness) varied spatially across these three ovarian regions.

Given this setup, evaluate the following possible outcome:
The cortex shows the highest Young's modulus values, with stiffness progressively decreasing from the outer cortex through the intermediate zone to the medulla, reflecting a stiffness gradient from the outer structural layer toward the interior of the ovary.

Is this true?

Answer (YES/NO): NO